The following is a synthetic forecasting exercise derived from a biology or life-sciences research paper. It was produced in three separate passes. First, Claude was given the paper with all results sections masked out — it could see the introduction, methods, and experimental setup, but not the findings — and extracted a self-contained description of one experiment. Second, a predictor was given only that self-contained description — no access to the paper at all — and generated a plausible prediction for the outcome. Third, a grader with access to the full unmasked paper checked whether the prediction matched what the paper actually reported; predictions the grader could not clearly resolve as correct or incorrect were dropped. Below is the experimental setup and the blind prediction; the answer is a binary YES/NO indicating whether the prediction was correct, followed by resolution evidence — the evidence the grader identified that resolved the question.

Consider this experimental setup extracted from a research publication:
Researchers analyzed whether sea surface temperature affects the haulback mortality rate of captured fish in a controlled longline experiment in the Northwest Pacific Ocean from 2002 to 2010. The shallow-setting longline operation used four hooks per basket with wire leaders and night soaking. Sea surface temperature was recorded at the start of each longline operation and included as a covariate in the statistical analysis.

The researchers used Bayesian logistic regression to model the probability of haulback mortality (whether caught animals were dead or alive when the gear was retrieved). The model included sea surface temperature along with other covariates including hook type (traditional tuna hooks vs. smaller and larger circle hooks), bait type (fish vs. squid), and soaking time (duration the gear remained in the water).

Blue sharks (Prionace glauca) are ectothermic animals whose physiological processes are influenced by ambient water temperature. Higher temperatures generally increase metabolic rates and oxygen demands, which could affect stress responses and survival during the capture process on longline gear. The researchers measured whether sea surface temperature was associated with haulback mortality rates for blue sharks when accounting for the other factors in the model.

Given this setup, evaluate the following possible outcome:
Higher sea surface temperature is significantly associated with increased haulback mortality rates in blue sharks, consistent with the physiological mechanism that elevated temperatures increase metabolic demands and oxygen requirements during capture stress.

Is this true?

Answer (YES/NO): NO